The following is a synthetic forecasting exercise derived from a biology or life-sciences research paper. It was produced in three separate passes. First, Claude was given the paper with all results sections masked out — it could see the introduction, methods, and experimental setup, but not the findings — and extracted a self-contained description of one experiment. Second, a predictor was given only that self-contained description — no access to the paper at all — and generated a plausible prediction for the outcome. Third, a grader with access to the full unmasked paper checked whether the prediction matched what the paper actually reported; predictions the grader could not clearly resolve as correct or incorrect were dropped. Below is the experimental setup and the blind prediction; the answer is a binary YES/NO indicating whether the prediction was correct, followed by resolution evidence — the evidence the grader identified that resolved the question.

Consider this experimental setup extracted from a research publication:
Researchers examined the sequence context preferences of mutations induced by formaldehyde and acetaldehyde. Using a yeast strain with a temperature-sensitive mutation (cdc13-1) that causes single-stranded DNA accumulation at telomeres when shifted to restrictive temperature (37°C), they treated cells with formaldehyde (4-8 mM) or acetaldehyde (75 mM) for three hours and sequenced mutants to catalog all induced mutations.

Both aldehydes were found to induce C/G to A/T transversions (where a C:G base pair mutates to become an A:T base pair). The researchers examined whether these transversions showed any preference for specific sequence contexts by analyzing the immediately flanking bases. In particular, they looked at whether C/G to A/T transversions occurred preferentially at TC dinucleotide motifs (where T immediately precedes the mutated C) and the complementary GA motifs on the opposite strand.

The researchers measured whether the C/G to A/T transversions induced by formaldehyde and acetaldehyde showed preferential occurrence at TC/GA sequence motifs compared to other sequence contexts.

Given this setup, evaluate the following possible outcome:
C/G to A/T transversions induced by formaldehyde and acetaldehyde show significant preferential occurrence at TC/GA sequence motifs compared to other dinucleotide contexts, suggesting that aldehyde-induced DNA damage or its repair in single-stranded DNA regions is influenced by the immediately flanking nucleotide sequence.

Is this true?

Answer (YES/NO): YES